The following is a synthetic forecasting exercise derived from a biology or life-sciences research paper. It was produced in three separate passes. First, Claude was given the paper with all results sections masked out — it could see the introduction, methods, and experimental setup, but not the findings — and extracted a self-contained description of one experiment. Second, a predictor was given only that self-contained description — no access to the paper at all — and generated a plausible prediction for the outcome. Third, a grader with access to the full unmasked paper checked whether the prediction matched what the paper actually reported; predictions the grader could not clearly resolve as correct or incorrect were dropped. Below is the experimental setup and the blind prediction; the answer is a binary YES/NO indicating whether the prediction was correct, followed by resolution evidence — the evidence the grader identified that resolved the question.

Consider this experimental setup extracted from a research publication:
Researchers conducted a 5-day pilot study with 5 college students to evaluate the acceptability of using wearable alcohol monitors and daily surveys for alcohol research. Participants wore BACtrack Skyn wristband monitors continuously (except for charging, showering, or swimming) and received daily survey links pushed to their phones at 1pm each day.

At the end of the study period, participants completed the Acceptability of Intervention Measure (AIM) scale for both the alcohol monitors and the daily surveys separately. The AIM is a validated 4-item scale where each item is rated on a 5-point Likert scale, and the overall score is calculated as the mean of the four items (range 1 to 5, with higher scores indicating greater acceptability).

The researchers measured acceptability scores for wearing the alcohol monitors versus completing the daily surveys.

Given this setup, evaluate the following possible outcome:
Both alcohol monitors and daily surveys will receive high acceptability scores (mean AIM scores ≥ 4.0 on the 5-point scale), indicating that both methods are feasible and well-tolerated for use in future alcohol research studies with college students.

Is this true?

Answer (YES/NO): YES